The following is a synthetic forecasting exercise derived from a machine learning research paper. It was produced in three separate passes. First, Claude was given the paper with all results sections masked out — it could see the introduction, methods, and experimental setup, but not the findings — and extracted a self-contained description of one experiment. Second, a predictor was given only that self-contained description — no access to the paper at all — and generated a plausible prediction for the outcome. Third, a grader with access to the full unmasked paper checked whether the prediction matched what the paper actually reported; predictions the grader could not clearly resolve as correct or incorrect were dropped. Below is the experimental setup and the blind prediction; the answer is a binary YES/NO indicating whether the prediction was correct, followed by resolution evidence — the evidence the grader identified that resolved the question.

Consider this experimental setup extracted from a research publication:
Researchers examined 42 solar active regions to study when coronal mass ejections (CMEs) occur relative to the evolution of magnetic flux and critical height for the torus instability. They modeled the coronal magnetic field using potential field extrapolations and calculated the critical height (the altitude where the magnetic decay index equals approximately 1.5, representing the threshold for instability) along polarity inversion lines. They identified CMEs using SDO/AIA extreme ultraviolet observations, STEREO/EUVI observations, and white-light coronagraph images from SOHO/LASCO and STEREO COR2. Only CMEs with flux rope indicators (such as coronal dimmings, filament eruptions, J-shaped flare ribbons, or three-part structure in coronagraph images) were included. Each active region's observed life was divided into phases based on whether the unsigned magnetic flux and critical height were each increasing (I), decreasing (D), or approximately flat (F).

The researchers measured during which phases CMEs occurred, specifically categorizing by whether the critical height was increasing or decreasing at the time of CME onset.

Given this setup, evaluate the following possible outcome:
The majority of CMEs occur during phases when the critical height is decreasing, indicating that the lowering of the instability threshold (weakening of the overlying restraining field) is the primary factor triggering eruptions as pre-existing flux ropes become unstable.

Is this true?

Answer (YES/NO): NO